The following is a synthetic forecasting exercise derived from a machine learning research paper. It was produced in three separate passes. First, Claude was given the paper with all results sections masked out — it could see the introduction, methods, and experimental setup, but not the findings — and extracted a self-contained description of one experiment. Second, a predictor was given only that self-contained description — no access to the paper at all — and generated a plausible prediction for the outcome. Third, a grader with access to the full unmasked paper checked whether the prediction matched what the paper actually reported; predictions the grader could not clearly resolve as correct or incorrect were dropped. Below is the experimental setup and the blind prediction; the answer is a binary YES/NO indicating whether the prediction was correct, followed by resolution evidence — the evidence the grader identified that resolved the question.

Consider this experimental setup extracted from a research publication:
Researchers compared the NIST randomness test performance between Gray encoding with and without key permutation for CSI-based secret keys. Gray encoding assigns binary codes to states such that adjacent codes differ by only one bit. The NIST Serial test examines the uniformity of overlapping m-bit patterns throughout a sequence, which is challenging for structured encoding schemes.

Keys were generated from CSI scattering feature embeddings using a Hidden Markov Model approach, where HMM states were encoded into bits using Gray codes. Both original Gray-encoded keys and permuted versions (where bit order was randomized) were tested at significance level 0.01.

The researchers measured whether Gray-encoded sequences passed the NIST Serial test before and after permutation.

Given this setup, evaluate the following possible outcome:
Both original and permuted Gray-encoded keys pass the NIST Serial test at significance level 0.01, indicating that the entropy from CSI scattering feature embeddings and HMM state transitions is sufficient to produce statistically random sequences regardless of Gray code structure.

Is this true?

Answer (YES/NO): NO